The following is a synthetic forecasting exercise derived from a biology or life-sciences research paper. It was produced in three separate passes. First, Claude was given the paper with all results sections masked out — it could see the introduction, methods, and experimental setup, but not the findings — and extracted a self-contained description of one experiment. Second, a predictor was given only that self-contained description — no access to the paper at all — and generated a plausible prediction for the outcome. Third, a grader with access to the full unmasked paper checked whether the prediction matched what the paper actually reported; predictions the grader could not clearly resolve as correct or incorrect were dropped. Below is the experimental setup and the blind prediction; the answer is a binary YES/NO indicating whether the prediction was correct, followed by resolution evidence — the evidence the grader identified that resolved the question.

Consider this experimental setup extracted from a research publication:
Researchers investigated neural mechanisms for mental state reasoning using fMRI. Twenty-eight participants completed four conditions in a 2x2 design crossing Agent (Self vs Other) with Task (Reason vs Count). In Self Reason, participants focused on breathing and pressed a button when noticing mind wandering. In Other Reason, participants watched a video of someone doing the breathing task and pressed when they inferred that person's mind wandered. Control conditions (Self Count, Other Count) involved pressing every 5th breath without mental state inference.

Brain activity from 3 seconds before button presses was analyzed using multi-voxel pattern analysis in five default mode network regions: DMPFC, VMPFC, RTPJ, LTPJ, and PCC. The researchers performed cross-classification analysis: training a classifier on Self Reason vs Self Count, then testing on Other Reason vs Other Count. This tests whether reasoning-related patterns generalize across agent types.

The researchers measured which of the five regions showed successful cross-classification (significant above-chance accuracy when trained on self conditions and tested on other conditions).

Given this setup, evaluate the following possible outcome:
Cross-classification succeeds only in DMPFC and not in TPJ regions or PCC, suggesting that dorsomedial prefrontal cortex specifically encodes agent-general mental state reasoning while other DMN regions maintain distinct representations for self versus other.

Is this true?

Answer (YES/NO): NO